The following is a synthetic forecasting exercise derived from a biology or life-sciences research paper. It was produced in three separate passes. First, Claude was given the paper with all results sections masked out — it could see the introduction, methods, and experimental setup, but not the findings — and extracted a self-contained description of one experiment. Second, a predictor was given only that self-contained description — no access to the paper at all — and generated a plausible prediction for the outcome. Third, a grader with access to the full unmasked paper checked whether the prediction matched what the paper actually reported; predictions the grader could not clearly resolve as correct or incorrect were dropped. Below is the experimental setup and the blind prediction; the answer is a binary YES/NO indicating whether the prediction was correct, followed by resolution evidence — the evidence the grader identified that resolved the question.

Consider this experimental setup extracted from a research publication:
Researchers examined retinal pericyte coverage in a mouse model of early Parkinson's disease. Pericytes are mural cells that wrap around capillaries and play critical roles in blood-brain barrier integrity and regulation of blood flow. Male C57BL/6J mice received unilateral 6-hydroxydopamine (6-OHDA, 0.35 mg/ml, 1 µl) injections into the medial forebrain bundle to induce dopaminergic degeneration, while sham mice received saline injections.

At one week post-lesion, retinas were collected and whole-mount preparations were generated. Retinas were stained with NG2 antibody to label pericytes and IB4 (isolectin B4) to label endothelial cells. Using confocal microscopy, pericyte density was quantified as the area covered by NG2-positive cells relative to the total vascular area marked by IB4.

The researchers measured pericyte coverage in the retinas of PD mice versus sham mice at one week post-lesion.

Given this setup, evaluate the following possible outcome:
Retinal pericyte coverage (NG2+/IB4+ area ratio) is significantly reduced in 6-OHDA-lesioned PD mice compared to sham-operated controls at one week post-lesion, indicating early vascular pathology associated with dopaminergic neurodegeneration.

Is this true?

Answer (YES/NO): NO